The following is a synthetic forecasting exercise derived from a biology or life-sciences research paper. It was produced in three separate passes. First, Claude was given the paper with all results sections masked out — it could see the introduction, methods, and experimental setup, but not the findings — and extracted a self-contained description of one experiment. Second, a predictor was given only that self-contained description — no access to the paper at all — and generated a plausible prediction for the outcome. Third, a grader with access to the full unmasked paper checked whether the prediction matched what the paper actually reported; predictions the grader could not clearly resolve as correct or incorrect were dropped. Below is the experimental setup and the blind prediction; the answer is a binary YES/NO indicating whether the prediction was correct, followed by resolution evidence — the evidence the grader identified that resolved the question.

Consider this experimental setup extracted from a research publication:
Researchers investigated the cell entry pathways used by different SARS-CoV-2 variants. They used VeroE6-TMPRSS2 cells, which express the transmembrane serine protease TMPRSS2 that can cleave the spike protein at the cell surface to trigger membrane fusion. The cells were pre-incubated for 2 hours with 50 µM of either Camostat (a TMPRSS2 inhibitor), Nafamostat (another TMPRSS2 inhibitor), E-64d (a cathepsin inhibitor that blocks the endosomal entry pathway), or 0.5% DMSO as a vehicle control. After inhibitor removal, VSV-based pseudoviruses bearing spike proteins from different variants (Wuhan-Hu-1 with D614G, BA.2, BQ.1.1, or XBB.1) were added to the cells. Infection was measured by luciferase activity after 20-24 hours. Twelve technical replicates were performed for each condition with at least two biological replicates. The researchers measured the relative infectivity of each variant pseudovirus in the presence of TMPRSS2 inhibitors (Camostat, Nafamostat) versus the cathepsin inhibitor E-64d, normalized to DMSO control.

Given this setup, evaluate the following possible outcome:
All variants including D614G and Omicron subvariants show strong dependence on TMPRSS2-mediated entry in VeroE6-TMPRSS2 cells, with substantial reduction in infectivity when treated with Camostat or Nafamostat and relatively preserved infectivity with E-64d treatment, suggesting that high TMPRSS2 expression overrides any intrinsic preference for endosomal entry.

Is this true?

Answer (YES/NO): NO